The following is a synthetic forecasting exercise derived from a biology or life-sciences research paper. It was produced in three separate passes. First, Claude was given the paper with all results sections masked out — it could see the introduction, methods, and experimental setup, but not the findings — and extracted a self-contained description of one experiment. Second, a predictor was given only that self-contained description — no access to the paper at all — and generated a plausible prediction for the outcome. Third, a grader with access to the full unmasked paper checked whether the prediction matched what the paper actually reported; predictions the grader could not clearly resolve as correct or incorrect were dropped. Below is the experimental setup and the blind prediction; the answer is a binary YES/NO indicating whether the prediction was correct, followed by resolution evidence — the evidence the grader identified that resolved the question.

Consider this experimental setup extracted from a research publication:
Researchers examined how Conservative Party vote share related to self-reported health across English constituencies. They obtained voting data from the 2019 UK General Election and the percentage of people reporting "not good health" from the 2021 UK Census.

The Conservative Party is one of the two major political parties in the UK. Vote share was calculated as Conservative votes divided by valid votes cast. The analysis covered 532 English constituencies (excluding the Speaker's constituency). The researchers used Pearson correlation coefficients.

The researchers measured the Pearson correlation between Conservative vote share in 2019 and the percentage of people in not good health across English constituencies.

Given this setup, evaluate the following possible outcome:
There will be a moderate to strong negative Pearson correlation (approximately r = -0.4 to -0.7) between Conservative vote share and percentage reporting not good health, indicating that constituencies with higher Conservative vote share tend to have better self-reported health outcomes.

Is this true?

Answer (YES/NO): NO